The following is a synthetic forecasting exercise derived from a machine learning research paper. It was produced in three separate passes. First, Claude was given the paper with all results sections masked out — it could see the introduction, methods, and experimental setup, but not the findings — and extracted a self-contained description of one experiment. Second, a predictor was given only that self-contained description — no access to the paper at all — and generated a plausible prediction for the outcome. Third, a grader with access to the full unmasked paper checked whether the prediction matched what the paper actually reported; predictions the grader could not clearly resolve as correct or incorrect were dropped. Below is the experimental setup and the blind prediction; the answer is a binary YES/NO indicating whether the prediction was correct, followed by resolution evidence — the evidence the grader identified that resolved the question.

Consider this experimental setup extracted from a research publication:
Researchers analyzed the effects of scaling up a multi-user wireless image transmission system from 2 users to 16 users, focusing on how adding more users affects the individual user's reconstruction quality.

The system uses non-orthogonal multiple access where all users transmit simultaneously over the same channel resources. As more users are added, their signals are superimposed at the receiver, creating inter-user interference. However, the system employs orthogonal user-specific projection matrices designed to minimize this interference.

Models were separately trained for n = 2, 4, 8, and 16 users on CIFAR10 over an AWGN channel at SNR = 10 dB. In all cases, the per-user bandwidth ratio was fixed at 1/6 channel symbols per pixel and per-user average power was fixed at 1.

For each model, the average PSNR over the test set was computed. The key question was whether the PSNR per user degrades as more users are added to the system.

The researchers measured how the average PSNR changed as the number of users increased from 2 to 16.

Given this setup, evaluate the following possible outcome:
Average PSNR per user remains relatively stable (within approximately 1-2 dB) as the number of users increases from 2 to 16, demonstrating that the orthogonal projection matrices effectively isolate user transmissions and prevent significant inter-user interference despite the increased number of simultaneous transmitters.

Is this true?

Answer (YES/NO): NO